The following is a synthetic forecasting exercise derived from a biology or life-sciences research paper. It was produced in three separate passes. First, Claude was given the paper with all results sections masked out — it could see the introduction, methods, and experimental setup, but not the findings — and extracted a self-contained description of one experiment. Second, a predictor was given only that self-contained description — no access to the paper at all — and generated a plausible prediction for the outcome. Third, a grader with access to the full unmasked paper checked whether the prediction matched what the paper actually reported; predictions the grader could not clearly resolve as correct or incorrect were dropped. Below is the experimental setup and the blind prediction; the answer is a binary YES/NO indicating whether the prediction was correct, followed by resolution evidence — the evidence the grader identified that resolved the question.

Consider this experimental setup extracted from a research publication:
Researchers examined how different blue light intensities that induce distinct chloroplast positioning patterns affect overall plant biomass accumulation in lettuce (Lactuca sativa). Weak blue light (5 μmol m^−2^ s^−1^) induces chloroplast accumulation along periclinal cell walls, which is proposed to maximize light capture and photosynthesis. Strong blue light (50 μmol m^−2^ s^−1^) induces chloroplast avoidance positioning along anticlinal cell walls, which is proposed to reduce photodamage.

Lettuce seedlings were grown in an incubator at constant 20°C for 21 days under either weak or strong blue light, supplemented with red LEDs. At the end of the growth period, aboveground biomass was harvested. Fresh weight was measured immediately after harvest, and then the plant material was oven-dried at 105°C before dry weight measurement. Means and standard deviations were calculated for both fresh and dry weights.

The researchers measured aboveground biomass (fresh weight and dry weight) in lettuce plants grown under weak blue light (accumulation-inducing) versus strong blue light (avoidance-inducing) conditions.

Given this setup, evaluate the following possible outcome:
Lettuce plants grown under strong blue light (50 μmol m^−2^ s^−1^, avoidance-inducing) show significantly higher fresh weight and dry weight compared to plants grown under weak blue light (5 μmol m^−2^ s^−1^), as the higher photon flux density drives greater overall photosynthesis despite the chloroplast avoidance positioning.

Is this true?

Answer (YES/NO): NO